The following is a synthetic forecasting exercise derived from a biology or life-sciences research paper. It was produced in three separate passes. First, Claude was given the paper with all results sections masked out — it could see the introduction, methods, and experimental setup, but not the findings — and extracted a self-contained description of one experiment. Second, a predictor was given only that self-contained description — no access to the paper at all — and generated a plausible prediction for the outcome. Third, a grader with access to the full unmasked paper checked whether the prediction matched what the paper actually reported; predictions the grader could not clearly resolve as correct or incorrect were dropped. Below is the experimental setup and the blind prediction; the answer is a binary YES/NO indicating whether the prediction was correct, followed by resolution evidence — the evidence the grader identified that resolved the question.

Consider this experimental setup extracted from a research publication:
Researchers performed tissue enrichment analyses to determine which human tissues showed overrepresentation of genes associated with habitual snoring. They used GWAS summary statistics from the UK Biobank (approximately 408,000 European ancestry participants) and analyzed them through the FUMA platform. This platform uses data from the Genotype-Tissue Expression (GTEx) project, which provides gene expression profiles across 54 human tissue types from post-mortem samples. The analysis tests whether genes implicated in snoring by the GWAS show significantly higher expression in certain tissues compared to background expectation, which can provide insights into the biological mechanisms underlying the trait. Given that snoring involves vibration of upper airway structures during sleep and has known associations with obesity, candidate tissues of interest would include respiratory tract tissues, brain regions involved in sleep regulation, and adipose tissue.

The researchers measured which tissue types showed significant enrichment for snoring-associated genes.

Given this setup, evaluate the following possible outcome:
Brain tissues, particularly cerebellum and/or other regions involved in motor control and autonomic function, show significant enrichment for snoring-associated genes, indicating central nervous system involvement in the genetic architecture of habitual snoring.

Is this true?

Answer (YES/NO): YES